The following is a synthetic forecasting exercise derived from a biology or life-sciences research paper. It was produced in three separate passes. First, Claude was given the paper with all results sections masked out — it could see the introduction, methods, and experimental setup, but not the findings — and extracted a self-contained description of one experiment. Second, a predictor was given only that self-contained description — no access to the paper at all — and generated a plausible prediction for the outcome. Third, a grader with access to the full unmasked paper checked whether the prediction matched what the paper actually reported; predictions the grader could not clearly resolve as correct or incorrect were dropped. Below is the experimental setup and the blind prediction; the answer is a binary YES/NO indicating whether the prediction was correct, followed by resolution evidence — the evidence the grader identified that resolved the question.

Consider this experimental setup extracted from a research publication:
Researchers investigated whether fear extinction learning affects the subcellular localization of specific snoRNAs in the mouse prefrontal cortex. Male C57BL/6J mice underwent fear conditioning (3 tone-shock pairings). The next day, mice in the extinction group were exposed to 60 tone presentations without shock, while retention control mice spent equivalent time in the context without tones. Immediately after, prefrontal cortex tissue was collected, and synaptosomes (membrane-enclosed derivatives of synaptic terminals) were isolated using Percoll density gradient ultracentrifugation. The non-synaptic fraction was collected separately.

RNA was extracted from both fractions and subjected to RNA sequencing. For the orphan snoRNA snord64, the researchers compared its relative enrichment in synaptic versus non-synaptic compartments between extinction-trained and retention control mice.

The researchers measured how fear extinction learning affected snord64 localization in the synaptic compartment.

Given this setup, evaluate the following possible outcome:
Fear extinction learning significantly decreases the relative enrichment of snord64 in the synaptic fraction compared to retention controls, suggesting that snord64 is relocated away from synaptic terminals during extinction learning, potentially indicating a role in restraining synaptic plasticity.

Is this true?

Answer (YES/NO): NO